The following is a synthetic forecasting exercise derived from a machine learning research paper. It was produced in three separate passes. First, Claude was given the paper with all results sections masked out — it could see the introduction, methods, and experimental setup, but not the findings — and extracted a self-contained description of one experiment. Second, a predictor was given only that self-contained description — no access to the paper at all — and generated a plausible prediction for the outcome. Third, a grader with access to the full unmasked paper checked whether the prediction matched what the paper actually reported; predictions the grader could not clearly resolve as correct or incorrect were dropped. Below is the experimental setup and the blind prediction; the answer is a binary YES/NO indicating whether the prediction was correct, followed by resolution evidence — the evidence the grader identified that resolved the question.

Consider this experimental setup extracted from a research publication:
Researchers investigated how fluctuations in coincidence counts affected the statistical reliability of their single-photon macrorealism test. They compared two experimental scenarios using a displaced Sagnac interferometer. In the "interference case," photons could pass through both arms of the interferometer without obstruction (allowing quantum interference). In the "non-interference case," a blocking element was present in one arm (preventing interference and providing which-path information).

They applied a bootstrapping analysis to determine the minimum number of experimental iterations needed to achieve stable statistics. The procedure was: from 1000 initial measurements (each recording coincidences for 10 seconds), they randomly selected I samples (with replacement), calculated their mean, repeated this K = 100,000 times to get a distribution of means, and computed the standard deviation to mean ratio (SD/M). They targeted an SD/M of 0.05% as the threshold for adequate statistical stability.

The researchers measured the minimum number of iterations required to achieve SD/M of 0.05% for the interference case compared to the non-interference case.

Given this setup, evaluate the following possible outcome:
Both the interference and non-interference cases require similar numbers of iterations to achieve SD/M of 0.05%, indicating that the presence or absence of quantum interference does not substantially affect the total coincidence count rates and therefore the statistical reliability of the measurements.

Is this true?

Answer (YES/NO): NO